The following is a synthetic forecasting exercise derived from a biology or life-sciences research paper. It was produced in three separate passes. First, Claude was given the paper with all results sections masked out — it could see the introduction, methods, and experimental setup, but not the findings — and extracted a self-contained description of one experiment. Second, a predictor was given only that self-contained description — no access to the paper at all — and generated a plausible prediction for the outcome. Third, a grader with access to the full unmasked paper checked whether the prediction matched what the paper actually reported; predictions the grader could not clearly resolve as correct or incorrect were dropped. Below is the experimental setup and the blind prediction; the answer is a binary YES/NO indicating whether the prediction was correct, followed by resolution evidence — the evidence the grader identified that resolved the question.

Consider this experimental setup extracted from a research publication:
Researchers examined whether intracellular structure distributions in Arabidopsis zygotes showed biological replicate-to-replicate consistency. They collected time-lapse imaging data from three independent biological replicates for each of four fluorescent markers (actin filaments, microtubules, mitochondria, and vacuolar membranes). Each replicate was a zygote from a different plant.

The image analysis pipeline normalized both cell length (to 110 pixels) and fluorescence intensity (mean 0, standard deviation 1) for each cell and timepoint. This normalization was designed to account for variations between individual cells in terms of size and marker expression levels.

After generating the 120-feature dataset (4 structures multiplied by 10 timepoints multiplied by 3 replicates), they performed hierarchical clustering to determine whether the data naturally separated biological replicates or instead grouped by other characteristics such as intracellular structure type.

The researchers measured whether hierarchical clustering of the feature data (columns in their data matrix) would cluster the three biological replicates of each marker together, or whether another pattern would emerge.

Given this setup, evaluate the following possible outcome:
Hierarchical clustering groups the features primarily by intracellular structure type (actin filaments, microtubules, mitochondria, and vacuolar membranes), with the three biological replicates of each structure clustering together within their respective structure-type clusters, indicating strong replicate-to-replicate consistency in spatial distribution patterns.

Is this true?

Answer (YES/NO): YES